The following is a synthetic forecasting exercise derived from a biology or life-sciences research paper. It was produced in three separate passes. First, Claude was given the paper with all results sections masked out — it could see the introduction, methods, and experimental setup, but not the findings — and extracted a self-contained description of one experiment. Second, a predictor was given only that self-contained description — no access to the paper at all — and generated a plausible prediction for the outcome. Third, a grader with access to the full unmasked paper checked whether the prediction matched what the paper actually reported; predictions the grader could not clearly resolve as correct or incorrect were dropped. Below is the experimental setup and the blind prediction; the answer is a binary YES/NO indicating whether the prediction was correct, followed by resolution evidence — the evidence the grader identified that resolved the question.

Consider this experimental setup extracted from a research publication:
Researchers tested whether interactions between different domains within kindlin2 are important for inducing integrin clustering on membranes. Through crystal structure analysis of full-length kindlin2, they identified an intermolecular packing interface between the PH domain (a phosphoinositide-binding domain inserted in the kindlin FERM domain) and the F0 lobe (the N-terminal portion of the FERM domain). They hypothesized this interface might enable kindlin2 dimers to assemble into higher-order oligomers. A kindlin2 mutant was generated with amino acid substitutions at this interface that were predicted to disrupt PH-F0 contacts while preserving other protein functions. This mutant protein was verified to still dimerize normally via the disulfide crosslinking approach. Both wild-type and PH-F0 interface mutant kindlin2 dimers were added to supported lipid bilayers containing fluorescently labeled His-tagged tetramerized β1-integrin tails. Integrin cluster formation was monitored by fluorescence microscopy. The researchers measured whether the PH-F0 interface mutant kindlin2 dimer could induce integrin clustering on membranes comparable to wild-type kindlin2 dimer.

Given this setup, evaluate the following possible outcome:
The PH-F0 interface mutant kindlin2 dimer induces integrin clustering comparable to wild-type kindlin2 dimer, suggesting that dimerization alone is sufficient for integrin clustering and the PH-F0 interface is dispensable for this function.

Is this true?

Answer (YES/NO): NO